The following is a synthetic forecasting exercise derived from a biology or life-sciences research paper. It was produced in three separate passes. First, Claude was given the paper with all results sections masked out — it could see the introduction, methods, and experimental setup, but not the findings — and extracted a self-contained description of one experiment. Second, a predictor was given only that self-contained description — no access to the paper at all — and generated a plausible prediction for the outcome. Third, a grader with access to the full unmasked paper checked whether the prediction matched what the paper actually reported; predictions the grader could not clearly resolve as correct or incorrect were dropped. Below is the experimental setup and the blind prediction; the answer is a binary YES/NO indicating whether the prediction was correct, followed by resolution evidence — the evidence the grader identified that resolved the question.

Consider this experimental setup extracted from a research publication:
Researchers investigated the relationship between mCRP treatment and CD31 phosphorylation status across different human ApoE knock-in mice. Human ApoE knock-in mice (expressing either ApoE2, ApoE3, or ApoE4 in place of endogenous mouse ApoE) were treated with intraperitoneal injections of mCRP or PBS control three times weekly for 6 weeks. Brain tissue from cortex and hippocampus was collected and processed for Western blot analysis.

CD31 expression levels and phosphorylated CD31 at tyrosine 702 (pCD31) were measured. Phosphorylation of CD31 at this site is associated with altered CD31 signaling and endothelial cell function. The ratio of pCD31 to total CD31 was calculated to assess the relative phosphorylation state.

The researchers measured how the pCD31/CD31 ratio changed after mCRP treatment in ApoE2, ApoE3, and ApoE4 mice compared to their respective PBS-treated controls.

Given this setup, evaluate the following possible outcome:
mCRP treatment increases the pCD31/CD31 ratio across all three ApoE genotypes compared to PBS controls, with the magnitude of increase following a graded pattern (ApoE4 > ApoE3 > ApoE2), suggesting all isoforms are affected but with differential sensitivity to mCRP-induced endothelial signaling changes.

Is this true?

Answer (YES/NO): NO